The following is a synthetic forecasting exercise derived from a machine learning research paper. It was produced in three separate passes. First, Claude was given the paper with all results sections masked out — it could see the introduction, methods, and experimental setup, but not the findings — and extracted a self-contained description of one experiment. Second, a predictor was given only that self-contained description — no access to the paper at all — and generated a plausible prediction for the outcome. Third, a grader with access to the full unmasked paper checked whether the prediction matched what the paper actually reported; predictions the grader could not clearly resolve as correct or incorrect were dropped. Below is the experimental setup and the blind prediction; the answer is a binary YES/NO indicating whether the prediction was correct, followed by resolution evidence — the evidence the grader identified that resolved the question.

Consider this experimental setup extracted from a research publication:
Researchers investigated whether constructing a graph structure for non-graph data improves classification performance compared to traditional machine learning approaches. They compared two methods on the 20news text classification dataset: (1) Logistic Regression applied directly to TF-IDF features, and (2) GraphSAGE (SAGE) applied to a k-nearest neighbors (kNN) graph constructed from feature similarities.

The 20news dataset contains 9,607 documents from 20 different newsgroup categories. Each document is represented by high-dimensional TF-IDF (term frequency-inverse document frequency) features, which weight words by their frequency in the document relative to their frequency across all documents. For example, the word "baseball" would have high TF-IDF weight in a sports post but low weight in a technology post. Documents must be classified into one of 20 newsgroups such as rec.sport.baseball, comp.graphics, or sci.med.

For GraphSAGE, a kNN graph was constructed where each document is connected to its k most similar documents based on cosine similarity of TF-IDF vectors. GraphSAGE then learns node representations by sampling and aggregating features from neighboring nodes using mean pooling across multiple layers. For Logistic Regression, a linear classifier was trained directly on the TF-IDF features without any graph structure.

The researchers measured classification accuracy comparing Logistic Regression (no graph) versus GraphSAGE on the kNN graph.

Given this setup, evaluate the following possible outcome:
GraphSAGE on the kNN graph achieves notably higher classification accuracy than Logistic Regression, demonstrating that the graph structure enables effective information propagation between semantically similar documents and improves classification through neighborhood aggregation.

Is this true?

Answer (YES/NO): NO